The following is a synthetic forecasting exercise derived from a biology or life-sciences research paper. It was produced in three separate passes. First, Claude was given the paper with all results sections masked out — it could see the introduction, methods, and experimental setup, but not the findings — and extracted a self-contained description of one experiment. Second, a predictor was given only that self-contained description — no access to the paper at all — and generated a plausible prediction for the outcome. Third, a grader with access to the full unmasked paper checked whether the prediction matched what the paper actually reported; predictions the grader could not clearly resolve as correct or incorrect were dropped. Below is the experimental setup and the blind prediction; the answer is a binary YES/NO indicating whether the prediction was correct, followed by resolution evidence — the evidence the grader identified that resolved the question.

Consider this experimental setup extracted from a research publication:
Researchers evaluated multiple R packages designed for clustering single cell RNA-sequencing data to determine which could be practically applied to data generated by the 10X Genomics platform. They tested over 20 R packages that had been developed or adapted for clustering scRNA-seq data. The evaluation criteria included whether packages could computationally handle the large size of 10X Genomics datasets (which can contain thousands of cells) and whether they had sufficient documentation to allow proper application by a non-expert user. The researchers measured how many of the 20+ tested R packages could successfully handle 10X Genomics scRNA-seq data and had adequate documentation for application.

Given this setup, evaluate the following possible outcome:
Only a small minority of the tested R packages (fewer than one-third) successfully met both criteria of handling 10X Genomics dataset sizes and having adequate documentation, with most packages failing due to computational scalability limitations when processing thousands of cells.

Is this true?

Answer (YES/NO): NO